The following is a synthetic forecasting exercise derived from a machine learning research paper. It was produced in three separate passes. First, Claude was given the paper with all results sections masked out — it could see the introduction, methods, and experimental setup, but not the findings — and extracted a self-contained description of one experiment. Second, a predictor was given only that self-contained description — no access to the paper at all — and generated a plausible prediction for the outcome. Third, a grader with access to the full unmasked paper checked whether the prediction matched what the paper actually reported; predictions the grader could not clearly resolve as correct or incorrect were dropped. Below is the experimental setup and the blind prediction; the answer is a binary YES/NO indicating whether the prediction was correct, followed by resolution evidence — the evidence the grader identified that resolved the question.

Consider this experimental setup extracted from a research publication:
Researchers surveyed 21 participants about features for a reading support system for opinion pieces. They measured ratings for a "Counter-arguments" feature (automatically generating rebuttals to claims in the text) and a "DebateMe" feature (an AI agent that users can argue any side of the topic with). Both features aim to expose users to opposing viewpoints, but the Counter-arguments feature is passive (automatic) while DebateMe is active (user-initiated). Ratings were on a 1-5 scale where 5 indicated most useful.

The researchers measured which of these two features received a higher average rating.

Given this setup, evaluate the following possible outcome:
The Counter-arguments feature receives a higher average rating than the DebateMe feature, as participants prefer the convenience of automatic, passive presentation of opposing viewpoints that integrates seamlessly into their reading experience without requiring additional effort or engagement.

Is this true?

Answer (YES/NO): YES